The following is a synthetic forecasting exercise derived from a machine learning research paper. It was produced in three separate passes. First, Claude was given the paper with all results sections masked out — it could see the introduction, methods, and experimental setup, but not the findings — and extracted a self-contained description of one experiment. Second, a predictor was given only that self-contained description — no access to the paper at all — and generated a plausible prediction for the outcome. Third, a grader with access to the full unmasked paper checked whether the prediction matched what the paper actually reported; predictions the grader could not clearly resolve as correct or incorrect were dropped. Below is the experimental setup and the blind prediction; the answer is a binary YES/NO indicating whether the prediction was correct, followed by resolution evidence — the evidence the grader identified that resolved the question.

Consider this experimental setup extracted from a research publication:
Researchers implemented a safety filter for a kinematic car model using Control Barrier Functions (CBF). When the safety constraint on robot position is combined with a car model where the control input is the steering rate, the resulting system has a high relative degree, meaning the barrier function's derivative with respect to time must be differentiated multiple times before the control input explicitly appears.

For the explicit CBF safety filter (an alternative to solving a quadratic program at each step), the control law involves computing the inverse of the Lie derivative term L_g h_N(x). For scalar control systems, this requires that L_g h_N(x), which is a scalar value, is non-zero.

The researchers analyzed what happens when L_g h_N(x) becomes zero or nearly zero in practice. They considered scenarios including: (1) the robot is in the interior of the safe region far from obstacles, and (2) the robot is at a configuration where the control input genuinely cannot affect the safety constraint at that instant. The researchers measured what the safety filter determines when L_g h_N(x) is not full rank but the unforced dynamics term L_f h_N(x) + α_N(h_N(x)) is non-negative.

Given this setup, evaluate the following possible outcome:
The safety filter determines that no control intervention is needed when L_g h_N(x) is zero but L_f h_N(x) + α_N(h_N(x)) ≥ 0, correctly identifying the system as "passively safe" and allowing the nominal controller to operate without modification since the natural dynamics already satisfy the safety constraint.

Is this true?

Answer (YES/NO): YES